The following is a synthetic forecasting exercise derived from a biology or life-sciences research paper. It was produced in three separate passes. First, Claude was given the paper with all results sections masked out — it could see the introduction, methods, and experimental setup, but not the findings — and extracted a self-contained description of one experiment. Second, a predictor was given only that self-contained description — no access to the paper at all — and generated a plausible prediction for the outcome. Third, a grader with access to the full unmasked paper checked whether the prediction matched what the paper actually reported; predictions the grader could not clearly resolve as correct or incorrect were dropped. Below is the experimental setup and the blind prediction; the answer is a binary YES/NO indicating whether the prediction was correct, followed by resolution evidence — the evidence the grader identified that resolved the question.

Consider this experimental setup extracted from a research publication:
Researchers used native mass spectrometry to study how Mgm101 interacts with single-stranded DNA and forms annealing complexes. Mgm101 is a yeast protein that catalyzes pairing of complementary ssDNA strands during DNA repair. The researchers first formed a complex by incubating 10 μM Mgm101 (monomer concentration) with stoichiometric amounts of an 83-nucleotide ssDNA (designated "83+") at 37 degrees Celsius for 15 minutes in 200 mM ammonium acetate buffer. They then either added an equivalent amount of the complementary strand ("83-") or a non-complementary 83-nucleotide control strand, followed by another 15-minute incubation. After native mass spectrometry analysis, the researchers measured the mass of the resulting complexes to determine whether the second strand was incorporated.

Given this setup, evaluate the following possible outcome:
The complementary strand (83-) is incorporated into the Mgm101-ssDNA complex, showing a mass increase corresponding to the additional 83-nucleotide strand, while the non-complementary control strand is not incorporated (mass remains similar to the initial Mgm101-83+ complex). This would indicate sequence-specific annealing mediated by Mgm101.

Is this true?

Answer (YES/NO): NO